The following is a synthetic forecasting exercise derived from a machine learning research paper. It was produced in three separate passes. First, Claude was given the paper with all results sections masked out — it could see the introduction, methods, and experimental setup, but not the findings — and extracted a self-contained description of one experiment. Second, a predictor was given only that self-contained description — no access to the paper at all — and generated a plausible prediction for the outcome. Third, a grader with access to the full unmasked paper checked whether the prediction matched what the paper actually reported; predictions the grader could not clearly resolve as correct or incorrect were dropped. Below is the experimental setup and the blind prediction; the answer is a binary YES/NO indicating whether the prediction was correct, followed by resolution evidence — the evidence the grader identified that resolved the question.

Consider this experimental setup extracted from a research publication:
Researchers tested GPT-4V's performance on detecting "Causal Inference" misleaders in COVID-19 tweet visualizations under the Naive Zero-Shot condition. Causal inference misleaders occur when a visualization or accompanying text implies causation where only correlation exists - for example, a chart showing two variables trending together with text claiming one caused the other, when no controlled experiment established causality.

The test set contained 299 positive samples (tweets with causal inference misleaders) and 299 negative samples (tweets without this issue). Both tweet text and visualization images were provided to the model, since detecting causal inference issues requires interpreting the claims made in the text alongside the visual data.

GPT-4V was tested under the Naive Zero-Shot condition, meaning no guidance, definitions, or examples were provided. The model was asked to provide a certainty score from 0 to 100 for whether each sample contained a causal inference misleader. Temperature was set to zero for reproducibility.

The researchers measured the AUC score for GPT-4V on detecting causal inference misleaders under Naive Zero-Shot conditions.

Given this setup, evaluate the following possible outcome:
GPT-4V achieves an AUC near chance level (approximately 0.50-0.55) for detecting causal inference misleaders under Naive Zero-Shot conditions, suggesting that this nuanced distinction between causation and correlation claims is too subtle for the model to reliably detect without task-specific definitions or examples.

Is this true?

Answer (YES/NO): YES